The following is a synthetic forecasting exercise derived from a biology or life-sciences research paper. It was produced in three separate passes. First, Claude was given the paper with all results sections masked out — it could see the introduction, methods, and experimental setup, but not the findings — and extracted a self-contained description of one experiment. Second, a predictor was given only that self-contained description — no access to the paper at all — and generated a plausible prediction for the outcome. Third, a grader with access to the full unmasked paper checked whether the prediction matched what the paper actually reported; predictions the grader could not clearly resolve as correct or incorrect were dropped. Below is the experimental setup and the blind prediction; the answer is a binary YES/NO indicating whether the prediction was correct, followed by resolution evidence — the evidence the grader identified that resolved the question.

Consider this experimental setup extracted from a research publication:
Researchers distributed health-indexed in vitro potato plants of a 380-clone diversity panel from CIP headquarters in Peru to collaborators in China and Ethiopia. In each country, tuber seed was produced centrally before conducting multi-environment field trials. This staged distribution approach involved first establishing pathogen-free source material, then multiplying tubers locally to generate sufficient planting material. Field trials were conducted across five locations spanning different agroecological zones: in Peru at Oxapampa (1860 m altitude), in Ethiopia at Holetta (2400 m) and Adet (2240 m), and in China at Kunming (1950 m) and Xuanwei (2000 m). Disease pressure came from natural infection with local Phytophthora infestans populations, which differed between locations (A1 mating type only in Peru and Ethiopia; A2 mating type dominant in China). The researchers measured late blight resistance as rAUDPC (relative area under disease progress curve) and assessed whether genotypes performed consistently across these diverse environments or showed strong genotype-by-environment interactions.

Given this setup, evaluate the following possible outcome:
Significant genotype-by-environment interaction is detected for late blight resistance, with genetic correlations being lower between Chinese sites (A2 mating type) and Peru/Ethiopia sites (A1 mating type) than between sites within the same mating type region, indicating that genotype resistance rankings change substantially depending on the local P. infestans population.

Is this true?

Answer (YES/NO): NO